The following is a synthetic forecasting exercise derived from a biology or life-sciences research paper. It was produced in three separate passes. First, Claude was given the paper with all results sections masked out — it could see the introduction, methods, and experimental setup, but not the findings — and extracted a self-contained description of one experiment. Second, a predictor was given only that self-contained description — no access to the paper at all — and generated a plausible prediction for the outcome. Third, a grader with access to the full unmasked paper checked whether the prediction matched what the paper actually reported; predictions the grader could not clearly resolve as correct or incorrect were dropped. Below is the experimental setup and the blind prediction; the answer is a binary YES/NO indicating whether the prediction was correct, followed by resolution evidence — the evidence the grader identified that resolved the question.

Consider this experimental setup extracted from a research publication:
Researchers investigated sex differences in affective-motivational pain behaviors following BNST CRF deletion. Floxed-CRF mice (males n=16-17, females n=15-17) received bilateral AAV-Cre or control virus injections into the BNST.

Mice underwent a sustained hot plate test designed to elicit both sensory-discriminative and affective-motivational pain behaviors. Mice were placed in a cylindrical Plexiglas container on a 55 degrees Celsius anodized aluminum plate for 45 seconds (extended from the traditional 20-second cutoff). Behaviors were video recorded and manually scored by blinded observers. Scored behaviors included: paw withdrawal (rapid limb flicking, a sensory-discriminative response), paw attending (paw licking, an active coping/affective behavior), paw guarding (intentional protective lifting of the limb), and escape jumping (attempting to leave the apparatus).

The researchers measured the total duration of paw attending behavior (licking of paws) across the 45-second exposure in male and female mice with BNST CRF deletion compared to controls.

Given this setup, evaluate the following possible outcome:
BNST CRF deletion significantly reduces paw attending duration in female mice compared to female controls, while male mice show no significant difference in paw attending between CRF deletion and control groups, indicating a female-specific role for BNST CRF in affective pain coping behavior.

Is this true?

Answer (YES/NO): NO